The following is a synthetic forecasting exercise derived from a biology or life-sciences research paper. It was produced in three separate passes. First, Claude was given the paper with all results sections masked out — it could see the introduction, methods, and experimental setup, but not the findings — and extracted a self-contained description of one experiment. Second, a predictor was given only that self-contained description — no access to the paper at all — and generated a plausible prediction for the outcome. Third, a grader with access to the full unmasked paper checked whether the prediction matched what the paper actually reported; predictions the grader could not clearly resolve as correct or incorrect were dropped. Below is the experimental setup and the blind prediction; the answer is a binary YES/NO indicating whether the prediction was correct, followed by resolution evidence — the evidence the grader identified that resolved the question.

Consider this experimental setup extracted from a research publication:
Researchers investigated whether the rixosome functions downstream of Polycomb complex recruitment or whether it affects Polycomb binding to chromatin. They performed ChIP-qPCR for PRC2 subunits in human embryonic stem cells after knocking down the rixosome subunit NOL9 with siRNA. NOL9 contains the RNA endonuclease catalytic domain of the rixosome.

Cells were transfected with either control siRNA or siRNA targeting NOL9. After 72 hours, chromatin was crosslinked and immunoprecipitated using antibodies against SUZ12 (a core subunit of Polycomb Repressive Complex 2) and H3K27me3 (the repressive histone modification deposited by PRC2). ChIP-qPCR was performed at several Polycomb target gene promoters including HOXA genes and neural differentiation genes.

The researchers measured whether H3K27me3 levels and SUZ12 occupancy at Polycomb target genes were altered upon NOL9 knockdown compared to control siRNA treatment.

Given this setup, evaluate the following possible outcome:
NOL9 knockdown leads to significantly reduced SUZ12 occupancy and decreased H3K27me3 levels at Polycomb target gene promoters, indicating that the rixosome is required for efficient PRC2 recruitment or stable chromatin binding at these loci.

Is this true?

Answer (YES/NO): NO